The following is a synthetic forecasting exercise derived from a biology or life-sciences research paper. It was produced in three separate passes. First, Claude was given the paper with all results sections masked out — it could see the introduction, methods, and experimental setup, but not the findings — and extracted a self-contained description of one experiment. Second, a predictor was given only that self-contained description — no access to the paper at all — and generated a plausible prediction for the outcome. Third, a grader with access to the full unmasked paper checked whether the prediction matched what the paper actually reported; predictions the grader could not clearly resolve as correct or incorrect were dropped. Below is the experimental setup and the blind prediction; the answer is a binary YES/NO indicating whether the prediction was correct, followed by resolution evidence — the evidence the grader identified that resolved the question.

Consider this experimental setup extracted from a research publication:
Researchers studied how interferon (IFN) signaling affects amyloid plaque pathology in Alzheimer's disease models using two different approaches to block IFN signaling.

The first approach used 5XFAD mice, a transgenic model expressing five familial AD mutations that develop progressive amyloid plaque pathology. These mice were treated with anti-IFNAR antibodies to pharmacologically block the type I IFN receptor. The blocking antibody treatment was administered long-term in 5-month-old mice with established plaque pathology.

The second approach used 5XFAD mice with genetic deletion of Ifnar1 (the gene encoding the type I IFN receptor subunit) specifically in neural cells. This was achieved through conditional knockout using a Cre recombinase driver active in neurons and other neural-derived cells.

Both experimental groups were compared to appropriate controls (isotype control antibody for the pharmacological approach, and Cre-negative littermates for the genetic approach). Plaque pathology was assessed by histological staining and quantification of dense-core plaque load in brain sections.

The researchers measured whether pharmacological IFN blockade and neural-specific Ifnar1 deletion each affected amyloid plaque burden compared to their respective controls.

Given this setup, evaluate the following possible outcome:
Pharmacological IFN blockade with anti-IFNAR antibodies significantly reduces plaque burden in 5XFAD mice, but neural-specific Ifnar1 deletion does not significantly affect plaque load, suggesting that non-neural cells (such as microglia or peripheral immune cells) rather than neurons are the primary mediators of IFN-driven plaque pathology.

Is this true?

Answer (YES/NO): NO